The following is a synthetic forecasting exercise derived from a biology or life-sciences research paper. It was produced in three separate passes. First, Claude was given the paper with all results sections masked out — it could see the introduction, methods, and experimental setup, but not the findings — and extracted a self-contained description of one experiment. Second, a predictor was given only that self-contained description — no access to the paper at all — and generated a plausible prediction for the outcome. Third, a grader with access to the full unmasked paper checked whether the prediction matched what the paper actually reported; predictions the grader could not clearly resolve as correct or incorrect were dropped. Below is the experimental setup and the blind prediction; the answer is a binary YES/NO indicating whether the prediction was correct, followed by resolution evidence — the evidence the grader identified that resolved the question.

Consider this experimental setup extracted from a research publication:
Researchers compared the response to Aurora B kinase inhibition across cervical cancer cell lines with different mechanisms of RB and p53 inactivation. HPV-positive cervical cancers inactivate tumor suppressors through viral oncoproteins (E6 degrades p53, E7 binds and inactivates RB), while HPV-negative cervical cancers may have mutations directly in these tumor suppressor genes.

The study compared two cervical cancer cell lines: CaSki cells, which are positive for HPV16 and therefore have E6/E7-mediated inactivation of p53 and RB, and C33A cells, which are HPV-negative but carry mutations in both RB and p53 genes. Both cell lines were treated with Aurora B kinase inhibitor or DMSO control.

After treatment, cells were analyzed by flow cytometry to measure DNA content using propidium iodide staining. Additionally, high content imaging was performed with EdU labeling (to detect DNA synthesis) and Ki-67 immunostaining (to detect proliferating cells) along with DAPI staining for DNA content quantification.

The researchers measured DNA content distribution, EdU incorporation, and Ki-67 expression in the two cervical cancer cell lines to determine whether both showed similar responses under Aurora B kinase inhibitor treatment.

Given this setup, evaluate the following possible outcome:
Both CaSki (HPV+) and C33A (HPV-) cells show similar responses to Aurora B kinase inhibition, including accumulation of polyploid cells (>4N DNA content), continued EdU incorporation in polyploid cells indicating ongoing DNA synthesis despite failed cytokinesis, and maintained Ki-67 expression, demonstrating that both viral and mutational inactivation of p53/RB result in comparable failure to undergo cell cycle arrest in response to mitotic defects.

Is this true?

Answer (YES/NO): YES